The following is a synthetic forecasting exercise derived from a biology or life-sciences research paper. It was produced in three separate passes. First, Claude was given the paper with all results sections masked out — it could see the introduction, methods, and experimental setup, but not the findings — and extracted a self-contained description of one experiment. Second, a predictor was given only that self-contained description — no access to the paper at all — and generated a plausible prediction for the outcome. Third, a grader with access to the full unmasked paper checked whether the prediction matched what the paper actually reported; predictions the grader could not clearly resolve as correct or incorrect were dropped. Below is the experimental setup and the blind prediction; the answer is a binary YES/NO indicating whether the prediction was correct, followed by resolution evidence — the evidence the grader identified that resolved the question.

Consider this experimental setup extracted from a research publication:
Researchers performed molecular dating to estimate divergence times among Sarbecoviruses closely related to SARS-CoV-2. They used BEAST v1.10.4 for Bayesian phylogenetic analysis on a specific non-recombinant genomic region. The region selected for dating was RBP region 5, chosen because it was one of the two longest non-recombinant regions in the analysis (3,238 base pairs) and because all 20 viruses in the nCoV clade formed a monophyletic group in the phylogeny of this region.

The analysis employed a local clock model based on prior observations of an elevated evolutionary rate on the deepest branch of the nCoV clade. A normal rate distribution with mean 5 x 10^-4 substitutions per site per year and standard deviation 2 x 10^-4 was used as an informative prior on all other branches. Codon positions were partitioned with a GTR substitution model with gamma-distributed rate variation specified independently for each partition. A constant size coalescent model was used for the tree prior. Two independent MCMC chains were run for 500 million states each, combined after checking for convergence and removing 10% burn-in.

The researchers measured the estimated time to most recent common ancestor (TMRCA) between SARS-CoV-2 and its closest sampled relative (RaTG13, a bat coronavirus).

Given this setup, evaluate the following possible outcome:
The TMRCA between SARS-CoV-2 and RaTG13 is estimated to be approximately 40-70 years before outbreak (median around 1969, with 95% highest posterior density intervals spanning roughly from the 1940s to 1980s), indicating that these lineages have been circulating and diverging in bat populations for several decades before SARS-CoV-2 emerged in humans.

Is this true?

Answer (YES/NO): YES